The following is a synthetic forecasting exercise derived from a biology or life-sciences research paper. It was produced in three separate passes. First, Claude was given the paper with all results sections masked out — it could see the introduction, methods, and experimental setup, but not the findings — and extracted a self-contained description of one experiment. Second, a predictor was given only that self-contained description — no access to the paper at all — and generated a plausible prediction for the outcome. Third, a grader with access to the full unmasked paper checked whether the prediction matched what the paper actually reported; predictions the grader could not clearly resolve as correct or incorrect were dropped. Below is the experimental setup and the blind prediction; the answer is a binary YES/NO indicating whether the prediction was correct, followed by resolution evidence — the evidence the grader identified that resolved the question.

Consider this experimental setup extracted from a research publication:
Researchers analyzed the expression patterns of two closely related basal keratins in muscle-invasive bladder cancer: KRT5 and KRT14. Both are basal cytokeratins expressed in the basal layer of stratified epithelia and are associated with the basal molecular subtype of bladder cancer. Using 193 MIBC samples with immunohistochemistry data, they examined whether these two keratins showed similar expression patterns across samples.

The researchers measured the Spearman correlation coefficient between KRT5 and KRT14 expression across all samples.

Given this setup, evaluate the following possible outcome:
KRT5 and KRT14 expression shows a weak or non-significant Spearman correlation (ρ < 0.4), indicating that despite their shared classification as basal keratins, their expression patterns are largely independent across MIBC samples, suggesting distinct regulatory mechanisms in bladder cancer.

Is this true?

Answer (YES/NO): NO